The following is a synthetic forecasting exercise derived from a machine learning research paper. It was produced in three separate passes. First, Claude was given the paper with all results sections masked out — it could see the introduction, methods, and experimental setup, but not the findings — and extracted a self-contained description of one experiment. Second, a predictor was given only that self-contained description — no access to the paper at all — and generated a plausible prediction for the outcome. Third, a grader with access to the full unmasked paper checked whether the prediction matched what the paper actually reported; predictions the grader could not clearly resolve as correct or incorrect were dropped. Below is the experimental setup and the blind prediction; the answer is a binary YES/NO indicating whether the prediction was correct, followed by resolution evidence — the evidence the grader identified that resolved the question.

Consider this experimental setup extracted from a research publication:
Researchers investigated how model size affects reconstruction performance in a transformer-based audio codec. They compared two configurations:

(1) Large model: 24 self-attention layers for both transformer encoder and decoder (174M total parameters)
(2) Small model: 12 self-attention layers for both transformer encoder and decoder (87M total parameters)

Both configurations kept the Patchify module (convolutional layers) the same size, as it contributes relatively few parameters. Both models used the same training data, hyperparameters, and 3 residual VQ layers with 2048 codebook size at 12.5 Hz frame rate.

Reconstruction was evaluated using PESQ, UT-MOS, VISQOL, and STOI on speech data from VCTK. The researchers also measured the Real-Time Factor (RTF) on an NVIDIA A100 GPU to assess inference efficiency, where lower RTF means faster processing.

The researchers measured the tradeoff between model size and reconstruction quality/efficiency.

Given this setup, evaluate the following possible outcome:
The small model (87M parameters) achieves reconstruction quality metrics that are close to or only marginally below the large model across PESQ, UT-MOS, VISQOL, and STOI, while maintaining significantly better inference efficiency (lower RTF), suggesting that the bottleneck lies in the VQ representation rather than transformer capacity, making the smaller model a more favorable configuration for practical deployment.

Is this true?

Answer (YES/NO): NO